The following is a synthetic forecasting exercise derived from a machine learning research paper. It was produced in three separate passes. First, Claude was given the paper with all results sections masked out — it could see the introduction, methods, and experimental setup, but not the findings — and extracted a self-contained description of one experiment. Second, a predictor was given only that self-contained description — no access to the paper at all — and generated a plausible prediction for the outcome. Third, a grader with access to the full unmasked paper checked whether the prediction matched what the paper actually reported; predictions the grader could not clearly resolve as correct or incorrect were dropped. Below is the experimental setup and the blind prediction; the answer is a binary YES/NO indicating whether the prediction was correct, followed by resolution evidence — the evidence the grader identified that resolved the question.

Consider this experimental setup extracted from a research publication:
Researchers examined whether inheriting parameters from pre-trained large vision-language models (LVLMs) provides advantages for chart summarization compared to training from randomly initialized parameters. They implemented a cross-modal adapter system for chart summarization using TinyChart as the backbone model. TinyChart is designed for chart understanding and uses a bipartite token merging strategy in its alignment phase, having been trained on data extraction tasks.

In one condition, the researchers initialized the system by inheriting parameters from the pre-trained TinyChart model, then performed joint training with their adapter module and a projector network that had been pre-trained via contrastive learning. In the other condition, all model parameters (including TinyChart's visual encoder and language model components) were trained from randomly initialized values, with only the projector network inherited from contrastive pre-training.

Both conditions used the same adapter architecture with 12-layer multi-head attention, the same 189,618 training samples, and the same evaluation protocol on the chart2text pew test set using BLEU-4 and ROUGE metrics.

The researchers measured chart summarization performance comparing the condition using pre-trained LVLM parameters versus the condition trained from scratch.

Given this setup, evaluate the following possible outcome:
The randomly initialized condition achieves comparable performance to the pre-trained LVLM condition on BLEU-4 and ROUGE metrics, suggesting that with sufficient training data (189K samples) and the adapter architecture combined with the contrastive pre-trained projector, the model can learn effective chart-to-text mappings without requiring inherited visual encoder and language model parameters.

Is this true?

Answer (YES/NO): NO